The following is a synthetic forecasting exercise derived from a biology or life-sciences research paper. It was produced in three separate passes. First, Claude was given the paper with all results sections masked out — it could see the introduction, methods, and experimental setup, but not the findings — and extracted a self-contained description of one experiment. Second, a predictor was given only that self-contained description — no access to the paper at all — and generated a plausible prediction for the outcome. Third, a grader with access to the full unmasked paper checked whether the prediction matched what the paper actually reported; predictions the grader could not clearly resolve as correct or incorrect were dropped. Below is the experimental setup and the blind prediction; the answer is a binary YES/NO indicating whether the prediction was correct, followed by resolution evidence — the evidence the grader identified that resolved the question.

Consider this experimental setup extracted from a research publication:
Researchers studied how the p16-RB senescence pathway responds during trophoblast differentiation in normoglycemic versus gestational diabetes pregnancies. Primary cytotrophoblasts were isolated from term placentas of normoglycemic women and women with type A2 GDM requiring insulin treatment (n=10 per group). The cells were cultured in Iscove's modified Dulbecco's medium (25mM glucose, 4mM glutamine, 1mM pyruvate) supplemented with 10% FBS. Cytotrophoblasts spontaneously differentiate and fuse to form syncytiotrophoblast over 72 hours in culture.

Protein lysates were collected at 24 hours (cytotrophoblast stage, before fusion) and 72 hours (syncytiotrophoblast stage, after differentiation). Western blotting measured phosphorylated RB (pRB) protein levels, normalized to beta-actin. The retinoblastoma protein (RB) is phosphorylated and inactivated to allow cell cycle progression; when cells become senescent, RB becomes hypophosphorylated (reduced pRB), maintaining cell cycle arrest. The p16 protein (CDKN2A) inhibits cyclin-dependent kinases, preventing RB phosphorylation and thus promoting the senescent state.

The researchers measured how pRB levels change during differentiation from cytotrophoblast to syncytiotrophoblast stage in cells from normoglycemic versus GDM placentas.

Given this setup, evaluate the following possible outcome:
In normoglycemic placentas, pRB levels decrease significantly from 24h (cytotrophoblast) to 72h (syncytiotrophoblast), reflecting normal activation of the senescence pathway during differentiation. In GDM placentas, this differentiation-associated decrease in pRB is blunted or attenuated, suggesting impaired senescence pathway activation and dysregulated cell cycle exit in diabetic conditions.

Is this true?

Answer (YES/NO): NO